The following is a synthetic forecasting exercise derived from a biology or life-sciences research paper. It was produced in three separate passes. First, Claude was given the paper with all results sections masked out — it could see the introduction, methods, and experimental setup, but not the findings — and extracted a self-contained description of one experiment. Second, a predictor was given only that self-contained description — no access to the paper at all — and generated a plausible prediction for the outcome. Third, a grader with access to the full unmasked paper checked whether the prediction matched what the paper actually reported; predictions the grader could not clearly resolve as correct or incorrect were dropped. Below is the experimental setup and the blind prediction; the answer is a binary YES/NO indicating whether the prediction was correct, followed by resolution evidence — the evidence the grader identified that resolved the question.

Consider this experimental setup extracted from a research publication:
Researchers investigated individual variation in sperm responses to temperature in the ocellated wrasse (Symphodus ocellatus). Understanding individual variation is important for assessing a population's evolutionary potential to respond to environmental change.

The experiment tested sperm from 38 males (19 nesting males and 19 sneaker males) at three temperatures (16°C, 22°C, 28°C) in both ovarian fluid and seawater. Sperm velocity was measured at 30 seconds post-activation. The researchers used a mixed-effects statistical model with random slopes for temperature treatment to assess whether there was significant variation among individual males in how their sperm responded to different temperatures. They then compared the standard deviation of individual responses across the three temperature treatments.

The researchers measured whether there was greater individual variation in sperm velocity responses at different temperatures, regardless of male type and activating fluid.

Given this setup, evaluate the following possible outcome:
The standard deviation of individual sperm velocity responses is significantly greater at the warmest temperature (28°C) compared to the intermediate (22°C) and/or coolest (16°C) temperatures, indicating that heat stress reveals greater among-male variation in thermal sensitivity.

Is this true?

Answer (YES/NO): YES